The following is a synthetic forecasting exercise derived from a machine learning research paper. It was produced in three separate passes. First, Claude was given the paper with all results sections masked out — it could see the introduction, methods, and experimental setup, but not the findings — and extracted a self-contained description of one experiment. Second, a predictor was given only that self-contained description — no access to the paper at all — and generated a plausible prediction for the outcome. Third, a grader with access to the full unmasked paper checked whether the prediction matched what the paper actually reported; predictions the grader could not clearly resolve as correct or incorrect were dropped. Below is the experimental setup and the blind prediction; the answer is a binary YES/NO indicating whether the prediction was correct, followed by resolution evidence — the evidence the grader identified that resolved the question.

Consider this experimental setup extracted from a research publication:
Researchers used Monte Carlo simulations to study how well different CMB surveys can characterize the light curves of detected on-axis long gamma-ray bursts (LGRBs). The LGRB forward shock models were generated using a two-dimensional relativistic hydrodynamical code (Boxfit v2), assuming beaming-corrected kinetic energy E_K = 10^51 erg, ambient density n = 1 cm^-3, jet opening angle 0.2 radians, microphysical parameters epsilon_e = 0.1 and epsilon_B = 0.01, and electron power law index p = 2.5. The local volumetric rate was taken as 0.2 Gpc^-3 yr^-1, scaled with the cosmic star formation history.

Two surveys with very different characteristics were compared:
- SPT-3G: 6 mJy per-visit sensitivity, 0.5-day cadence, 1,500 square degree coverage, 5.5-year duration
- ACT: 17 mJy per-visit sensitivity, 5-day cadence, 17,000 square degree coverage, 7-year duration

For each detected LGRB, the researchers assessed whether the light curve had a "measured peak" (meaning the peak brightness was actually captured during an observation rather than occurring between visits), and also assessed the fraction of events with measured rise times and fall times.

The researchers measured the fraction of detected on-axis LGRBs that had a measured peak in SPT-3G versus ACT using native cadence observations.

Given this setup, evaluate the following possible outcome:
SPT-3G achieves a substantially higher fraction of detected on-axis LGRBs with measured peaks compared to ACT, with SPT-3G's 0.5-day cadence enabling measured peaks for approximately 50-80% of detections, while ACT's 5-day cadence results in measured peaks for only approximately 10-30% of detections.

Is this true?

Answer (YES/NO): NO